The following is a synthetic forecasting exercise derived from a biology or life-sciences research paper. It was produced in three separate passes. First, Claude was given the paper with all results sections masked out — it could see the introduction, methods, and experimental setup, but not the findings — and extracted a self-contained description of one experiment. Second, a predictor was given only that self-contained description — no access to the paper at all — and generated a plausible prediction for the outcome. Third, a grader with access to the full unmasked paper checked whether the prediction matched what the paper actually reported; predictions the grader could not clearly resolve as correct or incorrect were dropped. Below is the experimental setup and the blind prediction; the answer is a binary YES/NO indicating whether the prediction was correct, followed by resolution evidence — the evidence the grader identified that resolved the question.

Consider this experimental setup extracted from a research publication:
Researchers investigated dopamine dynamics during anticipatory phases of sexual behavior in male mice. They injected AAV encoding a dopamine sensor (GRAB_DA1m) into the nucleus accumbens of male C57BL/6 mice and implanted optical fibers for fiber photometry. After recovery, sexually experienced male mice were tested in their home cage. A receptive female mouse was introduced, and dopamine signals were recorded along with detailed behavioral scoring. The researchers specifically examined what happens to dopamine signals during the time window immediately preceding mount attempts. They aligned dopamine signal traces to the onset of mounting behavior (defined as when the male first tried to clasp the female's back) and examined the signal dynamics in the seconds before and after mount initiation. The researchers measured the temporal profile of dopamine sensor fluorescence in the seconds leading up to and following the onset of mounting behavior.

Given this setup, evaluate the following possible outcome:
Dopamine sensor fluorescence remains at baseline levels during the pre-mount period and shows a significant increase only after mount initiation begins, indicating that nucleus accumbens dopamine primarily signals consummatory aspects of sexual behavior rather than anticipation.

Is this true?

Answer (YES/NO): NO